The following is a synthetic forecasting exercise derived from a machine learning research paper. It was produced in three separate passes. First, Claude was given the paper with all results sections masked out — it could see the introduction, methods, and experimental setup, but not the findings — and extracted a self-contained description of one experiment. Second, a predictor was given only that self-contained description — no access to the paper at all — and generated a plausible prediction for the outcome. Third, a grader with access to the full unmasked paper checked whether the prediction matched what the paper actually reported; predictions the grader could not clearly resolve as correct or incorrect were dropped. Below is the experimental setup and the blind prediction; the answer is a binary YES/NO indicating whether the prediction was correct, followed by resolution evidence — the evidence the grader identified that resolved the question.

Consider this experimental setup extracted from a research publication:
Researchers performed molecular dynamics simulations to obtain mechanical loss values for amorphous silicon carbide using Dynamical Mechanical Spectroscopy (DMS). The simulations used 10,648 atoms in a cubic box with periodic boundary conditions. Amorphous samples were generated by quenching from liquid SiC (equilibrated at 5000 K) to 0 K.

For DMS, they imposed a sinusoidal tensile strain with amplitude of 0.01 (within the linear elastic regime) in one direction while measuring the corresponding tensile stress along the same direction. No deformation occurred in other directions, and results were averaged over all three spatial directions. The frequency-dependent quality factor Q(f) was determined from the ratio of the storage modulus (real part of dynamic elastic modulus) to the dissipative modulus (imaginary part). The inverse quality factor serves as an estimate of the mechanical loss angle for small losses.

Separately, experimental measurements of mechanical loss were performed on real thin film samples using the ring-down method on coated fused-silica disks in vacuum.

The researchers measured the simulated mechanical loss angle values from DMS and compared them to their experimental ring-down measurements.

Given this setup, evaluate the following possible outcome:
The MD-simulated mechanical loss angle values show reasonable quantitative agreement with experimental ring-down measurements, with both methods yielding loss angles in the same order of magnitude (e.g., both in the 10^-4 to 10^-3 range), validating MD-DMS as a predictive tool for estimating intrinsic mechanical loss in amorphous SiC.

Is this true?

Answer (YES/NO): YES